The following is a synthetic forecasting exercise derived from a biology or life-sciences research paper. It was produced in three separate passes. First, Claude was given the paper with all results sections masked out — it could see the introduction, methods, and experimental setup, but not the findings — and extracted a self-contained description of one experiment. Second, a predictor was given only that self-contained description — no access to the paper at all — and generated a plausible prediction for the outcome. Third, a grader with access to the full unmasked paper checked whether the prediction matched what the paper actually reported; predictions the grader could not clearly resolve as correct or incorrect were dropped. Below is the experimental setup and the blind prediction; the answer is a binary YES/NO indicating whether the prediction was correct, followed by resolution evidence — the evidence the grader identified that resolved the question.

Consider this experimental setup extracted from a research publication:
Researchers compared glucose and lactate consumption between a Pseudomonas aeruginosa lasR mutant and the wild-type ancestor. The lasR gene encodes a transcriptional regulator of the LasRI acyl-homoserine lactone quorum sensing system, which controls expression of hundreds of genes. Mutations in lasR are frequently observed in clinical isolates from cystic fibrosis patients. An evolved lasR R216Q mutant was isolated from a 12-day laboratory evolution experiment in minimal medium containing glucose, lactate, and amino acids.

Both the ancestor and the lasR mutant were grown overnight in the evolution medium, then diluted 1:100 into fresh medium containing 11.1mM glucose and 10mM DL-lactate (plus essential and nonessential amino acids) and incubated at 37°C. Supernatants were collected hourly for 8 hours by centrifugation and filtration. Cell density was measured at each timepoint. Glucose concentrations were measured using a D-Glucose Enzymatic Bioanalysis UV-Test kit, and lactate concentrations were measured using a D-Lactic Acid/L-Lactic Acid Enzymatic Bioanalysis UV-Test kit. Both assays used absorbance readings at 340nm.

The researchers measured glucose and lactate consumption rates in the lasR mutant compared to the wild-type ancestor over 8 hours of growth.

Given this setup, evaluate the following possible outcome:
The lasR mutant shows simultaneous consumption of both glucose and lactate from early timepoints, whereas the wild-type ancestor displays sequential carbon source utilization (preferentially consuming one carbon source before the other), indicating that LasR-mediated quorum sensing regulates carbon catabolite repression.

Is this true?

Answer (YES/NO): NO